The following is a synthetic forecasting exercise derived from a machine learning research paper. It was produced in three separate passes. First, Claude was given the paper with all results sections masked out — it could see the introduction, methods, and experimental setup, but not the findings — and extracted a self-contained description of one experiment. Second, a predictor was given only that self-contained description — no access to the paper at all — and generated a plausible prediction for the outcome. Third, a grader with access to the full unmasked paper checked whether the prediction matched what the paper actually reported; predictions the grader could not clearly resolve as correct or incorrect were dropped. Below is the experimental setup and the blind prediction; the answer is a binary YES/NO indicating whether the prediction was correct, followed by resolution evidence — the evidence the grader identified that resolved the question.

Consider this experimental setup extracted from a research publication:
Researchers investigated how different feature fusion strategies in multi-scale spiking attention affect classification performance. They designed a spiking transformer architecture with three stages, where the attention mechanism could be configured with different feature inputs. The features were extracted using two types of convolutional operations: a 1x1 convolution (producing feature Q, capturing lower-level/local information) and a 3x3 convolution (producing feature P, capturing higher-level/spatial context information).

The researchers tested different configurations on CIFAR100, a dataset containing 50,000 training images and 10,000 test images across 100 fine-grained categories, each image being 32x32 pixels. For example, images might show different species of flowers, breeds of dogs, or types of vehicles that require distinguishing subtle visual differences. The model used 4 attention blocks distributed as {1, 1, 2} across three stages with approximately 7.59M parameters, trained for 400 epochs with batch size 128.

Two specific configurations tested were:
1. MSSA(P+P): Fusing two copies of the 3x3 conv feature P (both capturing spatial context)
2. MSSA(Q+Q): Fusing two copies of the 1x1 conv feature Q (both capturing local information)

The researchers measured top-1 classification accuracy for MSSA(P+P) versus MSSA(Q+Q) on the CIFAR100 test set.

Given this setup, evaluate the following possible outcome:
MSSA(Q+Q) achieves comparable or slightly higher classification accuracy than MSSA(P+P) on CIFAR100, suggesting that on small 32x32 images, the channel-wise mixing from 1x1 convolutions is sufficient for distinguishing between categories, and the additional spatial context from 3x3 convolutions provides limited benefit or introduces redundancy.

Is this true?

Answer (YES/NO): YES